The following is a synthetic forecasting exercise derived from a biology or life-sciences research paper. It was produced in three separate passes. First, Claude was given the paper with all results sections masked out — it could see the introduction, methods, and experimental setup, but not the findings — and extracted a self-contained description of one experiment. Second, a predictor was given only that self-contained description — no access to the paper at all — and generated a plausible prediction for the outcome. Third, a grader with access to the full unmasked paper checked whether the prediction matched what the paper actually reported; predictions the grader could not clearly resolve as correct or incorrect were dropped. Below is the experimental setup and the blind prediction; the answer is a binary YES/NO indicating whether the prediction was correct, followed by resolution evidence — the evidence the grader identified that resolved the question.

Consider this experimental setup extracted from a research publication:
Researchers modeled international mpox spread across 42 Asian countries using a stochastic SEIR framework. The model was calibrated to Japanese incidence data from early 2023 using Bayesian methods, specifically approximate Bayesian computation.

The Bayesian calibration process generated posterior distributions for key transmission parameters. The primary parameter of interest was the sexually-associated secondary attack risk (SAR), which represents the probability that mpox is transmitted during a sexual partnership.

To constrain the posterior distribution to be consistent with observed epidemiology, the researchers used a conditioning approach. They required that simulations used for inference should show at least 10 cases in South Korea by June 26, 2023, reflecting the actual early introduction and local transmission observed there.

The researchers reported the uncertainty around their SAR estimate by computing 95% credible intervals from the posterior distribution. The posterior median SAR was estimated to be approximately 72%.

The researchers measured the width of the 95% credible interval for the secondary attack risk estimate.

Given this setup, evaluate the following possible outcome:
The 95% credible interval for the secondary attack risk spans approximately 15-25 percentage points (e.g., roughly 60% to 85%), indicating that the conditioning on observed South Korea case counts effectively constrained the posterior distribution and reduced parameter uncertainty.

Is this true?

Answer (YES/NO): NO